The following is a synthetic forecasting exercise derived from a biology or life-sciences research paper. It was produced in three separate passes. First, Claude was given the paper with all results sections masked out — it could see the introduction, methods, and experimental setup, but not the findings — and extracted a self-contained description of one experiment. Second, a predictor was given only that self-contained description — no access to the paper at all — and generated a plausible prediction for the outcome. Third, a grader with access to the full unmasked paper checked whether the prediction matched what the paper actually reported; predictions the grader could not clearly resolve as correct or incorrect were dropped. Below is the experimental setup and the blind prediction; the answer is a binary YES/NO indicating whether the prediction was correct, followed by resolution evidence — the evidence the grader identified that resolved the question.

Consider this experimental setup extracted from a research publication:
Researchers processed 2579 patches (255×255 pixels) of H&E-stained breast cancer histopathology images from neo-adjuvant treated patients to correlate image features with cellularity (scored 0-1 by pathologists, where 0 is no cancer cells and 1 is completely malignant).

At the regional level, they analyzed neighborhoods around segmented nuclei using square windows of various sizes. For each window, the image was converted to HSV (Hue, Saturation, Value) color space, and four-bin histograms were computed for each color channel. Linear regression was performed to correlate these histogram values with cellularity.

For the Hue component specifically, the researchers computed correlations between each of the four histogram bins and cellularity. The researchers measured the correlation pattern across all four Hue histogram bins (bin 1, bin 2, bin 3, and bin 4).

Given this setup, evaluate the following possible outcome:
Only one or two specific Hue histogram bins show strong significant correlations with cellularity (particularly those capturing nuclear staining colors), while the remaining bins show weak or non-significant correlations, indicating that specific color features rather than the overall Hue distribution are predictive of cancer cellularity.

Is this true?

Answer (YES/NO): NO